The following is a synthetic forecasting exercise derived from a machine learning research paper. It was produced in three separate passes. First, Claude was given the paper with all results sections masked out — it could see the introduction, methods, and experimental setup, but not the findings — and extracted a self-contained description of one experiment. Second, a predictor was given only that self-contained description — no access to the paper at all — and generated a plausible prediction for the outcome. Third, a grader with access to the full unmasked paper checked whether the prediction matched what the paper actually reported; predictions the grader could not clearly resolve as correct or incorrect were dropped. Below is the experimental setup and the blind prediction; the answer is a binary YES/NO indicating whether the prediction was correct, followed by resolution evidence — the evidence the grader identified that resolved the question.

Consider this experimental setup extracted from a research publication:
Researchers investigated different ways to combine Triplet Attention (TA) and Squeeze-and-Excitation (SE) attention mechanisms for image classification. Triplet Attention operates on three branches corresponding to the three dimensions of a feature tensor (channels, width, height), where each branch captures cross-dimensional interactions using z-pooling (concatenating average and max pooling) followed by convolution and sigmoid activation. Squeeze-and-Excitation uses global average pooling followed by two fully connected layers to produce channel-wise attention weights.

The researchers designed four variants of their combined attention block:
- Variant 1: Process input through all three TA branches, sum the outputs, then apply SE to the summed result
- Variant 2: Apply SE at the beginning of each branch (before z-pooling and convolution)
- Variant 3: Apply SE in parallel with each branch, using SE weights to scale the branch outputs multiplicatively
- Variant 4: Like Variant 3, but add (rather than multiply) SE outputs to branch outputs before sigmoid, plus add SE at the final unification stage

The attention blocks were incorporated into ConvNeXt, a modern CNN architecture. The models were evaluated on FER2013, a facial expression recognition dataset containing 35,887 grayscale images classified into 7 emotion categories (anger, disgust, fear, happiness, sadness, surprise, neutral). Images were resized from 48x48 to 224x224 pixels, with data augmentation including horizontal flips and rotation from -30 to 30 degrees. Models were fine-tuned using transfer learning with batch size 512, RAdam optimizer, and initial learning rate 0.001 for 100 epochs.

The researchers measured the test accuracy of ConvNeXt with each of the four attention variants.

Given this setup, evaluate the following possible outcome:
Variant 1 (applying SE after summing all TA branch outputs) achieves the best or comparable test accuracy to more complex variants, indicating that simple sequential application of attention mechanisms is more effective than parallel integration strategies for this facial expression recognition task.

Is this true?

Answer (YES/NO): NO